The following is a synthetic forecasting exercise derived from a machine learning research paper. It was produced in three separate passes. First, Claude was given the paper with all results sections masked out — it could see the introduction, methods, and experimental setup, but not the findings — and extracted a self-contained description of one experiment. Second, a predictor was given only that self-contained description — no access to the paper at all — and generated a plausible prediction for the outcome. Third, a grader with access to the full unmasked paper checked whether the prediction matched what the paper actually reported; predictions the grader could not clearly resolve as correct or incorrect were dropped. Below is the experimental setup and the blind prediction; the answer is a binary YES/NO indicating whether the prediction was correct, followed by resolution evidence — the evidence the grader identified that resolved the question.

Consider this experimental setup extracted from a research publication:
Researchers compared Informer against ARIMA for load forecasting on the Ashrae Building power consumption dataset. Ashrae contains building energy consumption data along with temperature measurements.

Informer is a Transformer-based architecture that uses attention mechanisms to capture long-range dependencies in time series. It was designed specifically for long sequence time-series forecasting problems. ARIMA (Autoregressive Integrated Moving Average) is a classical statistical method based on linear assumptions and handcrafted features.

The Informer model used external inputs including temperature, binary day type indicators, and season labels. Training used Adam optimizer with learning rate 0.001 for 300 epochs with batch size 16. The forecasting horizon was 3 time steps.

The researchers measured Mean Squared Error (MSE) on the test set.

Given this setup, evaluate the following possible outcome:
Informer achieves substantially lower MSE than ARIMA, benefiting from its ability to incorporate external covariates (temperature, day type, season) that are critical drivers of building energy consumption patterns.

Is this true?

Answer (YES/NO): NO